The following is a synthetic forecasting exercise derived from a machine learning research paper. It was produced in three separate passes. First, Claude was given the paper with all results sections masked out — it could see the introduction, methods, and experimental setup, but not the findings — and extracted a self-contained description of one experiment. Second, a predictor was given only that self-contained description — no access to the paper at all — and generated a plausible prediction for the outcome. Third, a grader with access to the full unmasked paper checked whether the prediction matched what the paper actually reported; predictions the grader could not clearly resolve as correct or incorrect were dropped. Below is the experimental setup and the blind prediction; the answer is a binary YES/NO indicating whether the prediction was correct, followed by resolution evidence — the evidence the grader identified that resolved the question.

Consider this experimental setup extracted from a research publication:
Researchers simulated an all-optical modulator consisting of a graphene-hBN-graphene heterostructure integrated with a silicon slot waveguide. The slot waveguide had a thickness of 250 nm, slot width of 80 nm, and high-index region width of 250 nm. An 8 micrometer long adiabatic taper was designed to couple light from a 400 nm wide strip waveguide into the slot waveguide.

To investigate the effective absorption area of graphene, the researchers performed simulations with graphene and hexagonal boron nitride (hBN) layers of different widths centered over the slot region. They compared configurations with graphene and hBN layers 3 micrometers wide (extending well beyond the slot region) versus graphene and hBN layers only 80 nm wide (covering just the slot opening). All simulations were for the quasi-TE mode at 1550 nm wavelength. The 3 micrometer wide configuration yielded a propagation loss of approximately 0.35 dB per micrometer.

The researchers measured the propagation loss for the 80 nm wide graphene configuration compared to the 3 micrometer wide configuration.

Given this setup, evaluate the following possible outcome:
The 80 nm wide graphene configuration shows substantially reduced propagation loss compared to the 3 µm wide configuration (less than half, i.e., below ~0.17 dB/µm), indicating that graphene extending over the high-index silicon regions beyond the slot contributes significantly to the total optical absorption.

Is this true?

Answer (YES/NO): NO